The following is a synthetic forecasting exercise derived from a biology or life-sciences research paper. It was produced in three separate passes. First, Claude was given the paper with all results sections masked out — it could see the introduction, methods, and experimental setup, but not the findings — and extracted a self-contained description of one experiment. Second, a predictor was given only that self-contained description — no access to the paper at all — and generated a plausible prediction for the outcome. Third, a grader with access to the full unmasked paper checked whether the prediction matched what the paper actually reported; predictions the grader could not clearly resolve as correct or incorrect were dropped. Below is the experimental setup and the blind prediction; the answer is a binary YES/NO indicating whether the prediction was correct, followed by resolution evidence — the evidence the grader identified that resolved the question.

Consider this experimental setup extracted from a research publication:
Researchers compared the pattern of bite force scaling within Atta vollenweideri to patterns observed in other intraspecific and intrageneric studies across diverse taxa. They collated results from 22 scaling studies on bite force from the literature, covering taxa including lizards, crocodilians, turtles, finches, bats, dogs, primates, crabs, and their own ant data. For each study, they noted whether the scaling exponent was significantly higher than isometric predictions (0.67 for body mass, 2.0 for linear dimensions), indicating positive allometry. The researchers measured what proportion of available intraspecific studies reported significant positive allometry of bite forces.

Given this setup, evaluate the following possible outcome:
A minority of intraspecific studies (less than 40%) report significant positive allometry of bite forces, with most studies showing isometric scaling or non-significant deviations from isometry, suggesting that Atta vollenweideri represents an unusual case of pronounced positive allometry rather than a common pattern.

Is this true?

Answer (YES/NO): NO